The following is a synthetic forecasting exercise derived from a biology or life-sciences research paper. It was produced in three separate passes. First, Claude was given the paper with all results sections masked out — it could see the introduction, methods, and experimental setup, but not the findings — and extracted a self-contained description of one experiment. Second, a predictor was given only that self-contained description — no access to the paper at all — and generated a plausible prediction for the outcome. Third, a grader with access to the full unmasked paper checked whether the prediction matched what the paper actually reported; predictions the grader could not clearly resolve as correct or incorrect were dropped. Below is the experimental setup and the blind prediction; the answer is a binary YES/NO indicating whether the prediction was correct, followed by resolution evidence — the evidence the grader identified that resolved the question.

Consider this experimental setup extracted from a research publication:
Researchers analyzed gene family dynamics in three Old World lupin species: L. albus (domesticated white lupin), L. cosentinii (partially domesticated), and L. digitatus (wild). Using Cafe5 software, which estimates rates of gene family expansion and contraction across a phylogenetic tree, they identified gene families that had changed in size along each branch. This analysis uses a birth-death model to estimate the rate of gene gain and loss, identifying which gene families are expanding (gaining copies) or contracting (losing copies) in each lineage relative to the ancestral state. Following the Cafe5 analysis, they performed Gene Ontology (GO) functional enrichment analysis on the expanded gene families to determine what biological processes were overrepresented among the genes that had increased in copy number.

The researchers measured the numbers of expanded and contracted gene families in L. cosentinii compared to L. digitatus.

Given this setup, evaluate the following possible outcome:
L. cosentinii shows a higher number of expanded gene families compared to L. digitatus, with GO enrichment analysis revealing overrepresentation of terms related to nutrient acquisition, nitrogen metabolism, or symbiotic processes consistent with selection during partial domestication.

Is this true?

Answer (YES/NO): NO